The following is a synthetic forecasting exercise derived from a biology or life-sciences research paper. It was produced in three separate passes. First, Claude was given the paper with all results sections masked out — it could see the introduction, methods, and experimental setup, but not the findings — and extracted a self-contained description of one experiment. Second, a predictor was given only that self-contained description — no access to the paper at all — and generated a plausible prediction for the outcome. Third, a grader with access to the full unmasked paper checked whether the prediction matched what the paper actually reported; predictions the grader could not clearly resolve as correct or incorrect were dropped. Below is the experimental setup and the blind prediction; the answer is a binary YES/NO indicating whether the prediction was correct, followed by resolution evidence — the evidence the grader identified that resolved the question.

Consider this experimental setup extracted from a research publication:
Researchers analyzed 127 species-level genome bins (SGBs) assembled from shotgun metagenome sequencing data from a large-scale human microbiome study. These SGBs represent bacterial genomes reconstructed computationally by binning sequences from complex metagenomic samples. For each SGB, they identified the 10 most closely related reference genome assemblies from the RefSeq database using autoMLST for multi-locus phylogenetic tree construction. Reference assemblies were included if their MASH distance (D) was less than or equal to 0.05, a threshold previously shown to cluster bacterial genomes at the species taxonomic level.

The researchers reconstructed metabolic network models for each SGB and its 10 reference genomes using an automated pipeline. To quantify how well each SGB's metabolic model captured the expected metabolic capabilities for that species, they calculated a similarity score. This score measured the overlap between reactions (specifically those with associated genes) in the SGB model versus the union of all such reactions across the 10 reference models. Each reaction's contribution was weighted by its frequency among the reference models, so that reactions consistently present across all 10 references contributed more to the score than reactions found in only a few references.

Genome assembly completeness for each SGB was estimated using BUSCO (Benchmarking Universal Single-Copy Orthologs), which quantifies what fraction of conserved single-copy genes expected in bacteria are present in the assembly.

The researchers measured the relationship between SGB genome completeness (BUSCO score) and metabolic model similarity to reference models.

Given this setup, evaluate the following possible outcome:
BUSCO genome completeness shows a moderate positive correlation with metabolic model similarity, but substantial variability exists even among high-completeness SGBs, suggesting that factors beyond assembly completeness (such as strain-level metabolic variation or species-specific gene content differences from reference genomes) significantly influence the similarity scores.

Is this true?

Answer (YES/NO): NO